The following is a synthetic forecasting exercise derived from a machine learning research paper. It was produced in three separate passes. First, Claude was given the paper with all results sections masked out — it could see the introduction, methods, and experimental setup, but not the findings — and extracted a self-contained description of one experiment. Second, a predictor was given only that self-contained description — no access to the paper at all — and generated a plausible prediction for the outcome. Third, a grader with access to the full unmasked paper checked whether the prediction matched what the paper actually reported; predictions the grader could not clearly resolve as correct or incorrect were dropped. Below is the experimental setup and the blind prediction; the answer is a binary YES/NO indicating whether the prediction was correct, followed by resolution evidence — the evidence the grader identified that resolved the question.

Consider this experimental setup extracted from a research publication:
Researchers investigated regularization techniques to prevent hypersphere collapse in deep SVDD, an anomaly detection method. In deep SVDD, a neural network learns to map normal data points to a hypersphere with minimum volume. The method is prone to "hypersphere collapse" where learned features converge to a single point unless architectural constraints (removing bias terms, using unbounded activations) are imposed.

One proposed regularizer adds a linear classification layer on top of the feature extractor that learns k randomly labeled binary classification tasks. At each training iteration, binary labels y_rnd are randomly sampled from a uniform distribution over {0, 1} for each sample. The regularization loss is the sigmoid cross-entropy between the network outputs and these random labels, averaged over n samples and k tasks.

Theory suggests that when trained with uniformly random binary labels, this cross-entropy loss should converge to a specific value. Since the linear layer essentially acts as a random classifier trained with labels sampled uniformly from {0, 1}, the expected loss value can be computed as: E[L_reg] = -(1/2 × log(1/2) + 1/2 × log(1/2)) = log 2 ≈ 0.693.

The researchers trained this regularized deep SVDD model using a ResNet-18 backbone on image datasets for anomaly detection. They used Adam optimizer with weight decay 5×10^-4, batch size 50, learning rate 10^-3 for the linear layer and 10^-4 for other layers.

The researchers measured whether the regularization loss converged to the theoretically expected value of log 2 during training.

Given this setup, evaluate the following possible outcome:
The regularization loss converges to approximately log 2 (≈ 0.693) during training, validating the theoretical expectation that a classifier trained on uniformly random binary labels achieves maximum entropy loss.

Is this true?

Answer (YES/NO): YES